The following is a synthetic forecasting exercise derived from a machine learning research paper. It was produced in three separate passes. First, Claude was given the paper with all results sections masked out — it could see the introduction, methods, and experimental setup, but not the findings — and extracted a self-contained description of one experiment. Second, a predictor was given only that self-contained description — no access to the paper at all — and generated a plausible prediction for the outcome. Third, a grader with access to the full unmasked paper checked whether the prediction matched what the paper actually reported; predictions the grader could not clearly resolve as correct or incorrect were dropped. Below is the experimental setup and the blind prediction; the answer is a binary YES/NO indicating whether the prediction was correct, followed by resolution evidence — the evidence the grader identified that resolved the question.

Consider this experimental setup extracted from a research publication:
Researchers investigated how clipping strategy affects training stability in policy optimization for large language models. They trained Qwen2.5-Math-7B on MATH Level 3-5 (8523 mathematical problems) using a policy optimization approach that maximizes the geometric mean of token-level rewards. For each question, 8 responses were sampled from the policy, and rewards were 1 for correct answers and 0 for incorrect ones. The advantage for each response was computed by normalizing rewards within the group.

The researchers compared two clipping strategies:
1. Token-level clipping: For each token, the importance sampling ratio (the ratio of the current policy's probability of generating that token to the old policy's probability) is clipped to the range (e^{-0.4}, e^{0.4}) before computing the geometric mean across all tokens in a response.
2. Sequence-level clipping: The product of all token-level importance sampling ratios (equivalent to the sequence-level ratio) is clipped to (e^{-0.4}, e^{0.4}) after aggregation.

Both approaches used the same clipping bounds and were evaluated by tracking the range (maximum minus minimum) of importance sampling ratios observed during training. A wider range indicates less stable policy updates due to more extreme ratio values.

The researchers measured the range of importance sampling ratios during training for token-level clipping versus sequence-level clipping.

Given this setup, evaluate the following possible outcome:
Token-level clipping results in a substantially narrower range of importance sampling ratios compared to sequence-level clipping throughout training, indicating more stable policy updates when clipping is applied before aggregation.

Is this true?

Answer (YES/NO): YES